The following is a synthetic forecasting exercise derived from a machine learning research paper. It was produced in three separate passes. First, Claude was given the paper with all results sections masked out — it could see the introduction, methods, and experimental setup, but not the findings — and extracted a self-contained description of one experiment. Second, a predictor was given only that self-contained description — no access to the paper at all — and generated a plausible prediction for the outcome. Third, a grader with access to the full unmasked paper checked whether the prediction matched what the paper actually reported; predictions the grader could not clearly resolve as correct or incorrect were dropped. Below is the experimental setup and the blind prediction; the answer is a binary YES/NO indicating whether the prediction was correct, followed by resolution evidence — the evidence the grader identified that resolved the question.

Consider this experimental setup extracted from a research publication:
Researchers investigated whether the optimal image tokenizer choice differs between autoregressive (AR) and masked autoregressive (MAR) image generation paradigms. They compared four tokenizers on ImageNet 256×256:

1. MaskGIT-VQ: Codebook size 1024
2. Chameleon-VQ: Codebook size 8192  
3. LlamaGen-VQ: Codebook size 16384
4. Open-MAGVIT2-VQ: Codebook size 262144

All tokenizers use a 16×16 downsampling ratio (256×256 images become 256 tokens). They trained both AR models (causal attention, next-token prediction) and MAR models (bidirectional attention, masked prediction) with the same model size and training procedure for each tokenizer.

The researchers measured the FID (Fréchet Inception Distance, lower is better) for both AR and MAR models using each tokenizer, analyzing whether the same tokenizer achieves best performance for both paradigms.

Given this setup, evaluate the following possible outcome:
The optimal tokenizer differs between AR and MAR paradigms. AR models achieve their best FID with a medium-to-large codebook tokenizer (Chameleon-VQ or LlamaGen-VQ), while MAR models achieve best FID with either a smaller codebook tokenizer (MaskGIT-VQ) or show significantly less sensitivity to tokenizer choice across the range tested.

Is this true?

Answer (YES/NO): NO